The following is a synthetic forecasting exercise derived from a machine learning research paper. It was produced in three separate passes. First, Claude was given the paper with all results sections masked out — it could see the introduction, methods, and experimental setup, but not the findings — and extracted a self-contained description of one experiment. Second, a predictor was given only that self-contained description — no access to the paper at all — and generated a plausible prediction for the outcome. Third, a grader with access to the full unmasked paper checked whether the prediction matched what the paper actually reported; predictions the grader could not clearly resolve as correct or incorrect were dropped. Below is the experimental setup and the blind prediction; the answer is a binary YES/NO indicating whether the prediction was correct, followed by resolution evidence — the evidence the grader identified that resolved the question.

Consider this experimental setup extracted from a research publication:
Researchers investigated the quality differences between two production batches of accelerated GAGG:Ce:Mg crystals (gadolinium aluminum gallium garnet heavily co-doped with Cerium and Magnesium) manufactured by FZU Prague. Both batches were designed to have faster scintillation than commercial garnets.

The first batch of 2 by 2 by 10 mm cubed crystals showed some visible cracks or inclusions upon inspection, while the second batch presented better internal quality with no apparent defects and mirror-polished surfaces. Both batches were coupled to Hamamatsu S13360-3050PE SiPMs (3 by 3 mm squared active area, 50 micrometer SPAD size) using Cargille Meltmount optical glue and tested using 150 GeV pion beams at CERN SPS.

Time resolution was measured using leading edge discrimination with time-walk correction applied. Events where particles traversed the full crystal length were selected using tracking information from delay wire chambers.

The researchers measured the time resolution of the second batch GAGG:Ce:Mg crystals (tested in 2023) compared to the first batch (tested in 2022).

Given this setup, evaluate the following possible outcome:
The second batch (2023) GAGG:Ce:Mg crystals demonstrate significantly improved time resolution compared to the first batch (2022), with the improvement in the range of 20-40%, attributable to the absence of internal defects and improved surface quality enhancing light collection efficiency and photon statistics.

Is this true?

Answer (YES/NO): YES